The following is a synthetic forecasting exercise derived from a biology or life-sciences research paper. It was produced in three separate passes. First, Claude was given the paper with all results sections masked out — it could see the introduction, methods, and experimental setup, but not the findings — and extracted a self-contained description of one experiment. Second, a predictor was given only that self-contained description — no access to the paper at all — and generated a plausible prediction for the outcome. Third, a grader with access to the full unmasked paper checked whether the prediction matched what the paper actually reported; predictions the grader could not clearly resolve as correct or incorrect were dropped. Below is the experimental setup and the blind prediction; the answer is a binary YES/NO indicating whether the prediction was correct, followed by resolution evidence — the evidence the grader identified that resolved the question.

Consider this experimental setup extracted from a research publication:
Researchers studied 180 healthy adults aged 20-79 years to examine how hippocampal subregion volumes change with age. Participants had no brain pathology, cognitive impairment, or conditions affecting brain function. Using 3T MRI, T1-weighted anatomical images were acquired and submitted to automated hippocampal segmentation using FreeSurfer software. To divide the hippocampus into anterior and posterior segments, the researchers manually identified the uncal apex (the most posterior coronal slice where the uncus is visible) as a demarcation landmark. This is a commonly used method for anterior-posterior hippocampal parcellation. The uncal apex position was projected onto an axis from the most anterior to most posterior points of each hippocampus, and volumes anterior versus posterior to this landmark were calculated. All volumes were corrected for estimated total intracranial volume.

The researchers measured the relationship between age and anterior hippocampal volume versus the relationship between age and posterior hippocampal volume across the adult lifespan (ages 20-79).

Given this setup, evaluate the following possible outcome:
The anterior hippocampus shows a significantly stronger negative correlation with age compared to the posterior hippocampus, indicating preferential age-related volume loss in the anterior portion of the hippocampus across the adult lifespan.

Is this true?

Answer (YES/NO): NO